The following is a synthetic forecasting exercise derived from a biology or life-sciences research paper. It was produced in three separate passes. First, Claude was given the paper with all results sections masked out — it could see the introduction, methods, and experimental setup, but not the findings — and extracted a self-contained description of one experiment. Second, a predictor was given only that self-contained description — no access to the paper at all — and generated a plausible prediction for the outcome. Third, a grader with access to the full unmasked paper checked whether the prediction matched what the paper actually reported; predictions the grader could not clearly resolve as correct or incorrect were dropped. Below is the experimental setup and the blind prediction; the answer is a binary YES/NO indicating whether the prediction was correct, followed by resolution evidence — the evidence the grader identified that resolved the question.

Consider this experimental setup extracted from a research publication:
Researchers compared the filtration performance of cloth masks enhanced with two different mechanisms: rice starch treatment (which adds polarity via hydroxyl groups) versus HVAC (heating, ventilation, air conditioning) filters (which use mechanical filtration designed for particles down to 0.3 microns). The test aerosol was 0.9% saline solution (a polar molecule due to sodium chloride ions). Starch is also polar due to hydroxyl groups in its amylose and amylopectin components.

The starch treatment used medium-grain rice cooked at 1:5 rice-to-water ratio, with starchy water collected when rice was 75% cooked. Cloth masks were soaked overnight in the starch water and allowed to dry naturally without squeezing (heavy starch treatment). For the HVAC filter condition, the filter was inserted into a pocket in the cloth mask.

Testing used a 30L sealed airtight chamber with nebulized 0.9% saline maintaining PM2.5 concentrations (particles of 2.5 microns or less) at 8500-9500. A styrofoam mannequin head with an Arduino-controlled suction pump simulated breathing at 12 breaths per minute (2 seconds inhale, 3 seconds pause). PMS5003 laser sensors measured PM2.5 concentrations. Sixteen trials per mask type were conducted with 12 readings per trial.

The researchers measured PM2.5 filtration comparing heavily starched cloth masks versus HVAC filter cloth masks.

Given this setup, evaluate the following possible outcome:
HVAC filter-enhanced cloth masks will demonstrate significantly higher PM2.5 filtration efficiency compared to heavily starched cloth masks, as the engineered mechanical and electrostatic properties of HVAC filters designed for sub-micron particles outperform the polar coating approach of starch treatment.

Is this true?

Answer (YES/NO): YES